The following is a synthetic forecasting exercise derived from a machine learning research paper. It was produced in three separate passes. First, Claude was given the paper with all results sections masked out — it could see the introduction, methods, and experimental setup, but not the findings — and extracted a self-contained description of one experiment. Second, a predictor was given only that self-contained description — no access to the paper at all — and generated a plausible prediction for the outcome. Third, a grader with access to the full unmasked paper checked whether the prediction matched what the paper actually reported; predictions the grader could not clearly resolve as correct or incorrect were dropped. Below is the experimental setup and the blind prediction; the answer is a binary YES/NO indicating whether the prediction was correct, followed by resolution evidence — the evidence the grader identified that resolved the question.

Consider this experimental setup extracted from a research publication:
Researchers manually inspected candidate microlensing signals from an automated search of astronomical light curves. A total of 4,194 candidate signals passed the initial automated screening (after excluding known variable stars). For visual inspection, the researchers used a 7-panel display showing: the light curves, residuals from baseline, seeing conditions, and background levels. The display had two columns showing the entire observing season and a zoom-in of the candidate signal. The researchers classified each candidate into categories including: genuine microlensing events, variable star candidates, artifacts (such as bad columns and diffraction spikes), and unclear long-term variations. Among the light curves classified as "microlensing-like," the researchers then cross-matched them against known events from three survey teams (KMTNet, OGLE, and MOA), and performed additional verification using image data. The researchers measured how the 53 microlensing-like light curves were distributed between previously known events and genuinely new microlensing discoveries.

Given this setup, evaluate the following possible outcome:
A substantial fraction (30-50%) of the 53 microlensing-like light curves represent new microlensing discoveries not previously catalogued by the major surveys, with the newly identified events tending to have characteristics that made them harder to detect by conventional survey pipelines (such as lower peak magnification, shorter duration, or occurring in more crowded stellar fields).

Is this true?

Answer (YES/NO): NO